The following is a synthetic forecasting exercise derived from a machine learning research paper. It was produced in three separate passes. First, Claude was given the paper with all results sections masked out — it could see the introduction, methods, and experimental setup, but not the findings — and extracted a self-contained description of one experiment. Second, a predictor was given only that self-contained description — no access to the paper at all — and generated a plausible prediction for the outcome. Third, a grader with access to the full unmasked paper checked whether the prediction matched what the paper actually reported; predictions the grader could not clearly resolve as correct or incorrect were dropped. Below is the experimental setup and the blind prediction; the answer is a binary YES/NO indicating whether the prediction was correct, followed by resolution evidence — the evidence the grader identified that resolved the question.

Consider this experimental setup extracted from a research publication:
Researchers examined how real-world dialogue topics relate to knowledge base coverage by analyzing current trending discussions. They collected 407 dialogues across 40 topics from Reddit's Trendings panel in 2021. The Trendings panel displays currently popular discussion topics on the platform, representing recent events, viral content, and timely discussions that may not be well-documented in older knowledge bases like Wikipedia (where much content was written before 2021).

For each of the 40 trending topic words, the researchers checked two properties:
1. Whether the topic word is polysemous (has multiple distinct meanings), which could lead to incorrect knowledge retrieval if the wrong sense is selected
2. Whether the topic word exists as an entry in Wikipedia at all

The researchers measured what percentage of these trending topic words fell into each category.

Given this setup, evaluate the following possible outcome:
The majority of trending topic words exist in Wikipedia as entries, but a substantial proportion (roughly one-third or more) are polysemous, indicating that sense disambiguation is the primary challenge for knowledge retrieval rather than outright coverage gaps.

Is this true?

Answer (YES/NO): NO